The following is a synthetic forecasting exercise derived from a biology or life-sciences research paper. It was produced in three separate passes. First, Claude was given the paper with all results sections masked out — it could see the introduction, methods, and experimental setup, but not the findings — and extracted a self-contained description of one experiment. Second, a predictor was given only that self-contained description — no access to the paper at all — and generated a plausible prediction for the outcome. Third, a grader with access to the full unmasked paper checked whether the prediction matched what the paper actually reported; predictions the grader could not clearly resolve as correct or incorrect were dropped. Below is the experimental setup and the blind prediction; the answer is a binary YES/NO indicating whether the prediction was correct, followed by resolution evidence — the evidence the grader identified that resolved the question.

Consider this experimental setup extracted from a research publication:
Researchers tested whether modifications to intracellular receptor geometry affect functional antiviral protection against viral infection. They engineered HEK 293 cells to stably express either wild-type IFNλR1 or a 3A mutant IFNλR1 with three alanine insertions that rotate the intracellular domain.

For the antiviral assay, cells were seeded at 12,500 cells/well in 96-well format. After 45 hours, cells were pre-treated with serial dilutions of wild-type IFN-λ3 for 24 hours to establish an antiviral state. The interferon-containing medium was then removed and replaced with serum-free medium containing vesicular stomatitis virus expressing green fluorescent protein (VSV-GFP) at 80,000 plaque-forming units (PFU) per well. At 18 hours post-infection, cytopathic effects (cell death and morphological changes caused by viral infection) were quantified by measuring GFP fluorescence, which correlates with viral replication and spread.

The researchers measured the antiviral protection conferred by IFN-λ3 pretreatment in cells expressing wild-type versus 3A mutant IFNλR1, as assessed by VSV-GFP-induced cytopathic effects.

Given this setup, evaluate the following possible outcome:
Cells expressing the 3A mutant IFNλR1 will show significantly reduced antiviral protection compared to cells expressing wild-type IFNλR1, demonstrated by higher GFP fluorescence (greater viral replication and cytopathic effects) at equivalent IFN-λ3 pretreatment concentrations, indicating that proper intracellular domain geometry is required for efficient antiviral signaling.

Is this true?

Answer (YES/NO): NO